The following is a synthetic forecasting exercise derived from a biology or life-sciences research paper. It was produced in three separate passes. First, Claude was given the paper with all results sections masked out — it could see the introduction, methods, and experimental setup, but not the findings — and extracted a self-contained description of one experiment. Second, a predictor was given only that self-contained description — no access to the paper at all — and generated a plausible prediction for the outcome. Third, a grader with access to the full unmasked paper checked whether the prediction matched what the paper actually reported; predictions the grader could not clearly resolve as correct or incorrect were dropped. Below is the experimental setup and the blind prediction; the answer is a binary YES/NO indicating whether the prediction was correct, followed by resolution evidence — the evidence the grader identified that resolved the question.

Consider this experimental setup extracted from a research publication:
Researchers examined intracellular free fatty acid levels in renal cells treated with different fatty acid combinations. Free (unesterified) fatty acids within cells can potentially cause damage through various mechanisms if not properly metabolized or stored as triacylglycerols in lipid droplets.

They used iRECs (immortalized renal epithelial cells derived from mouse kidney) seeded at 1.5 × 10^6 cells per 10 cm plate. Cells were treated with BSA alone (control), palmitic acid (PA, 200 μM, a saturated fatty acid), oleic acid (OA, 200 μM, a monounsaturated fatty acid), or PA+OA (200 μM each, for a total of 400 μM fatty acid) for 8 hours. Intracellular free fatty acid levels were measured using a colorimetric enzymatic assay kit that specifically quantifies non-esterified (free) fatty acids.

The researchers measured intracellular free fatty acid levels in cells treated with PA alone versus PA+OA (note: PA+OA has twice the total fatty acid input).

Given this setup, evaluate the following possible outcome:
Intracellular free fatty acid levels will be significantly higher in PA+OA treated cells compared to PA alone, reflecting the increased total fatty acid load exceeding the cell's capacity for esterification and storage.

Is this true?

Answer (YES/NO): NO